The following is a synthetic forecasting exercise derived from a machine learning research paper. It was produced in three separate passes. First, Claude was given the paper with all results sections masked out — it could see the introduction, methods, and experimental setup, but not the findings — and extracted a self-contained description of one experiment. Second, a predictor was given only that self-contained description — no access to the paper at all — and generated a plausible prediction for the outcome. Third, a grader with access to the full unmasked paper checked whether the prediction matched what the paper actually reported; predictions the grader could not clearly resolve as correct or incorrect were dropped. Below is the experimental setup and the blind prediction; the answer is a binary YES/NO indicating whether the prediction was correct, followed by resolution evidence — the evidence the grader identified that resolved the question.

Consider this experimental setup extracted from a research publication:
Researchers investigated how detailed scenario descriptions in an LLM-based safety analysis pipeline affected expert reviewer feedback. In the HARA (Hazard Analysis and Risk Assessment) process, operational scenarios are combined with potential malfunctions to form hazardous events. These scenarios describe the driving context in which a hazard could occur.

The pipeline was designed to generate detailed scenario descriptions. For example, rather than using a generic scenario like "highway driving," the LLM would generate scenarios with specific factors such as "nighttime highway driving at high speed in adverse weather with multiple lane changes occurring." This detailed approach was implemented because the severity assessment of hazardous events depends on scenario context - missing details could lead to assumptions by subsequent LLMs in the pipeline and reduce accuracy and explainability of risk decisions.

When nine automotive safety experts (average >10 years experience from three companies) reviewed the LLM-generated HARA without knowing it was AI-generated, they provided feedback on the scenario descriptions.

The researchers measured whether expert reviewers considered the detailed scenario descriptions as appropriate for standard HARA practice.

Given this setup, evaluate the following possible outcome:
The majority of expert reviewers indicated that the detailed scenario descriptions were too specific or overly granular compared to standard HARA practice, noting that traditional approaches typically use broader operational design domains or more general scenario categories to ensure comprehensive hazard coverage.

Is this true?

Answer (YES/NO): NO